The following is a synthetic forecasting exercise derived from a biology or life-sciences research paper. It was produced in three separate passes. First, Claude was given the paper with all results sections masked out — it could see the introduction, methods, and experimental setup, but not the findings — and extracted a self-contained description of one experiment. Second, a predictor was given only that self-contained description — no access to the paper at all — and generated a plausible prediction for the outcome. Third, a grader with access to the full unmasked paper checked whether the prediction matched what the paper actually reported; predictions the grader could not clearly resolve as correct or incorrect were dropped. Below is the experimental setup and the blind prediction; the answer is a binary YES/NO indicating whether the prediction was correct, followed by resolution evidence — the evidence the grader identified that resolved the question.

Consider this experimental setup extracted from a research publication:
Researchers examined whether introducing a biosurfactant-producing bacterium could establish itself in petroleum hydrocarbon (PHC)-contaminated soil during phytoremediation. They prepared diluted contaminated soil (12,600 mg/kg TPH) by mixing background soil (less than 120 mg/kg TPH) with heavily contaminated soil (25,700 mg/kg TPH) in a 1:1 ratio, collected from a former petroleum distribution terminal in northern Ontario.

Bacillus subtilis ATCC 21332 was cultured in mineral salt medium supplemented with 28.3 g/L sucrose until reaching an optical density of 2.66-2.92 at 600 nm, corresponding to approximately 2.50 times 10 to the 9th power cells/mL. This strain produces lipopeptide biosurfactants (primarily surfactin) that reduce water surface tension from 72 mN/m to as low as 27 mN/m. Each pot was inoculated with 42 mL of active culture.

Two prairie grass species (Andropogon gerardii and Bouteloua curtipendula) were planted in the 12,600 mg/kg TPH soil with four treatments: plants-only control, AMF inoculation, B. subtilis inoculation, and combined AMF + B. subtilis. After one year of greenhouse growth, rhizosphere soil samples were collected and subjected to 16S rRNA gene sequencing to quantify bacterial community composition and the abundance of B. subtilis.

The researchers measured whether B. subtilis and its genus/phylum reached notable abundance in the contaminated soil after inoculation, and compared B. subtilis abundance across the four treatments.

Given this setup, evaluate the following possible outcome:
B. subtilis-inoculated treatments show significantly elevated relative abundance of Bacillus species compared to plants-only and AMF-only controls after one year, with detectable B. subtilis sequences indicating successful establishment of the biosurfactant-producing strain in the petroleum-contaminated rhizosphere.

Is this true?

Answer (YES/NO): NO